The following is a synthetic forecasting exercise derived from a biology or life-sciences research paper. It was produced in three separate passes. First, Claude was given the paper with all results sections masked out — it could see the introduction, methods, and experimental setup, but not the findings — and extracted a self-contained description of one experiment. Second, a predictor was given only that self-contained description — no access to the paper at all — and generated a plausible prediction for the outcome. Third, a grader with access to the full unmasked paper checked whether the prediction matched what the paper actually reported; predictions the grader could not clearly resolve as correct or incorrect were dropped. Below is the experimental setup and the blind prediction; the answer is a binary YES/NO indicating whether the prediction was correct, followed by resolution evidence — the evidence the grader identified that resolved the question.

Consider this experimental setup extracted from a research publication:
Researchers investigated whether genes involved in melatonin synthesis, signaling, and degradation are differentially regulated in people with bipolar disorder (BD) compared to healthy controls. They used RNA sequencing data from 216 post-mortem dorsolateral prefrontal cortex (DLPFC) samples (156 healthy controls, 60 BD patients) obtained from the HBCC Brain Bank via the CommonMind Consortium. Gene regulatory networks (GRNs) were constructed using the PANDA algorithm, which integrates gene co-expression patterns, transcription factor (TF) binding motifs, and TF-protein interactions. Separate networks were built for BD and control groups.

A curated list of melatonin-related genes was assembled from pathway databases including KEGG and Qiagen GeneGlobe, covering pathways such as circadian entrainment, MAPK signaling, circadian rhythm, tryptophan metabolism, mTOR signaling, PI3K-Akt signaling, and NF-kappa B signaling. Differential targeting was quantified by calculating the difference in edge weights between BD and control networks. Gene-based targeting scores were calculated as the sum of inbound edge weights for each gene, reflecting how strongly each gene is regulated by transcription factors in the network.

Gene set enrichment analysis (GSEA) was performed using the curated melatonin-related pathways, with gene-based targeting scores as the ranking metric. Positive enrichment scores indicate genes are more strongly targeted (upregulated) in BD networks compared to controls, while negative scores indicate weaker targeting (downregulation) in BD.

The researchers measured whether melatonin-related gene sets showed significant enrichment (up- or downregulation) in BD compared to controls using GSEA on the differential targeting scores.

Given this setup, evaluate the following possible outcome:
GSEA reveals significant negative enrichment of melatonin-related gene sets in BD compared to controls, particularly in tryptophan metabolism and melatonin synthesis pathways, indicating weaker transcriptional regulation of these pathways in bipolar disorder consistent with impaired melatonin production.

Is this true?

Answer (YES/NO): NO